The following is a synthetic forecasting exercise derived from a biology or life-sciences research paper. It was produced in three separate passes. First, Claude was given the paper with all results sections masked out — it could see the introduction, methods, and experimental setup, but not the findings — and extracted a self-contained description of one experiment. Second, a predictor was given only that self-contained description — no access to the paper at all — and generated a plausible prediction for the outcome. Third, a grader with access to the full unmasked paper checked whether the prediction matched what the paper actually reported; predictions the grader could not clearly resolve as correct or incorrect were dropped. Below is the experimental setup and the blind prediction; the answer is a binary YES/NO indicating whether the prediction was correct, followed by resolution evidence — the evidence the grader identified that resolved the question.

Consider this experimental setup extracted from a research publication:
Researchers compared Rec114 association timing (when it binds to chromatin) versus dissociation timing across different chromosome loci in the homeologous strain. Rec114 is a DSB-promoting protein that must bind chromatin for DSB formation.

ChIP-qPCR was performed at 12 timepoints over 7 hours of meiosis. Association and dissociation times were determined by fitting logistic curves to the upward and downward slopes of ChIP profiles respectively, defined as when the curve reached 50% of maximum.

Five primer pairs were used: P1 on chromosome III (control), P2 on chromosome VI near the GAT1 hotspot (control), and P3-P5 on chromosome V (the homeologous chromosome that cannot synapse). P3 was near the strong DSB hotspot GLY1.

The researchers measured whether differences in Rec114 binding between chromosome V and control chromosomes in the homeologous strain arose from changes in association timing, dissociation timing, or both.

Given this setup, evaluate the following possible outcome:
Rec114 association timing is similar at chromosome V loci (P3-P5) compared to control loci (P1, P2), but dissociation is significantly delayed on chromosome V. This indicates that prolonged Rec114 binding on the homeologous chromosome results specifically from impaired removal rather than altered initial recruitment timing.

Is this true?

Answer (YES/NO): YES